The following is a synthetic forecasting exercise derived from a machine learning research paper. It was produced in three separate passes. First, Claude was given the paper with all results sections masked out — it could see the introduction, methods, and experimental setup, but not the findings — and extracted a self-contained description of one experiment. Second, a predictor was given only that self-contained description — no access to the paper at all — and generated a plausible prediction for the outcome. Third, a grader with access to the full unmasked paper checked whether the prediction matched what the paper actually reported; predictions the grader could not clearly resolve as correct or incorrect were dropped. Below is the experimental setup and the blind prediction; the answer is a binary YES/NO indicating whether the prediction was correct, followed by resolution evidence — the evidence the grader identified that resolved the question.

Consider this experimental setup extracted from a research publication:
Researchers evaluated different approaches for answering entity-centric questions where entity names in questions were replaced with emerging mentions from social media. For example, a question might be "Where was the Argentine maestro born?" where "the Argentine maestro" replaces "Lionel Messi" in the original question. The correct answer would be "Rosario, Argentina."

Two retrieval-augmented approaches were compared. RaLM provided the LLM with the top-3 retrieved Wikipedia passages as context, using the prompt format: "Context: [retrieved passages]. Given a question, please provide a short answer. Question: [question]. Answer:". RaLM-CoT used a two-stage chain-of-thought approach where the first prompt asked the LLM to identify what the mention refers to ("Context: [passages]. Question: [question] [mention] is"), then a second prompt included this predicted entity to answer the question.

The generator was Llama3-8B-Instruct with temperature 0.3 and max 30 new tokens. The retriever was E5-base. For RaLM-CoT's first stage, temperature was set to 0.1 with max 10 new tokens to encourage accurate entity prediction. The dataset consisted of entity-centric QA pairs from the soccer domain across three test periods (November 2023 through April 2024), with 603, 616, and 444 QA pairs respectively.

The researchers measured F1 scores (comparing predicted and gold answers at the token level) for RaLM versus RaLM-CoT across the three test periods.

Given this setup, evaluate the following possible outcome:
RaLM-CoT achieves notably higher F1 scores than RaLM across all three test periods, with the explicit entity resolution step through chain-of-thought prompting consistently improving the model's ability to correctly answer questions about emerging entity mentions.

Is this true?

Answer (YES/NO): NO